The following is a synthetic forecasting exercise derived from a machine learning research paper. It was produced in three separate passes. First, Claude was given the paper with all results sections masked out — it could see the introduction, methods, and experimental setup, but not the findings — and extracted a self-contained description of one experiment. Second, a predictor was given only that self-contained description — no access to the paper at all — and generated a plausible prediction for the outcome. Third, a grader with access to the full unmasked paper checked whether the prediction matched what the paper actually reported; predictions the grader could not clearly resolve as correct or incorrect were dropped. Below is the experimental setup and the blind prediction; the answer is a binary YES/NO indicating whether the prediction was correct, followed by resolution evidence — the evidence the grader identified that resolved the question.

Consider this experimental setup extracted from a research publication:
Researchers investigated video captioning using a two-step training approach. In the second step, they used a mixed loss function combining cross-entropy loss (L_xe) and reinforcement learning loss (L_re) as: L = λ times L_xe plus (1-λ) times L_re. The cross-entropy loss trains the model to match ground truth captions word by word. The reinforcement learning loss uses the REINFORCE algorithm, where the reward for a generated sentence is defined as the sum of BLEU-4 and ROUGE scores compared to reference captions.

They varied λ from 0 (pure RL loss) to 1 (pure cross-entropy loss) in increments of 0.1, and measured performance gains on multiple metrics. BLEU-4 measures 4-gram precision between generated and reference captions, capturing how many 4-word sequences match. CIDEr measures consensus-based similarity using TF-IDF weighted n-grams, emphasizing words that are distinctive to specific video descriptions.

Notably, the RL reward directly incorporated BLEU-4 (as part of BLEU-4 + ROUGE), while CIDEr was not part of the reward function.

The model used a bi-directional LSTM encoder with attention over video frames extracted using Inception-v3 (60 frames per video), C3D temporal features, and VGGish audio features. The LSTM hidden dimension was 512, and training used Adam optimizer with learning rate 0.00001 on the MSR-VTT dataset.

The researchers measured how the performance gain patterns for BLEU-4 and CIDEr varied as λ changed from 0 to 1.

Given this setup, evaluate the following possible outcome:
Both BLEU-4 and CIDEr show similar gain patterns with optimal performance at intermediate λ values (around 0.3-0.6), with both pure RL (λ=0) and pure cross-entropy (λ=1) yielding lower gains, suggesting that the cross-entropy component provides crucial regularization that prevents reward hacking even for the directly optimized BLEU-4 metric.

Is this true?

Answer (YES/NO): NO